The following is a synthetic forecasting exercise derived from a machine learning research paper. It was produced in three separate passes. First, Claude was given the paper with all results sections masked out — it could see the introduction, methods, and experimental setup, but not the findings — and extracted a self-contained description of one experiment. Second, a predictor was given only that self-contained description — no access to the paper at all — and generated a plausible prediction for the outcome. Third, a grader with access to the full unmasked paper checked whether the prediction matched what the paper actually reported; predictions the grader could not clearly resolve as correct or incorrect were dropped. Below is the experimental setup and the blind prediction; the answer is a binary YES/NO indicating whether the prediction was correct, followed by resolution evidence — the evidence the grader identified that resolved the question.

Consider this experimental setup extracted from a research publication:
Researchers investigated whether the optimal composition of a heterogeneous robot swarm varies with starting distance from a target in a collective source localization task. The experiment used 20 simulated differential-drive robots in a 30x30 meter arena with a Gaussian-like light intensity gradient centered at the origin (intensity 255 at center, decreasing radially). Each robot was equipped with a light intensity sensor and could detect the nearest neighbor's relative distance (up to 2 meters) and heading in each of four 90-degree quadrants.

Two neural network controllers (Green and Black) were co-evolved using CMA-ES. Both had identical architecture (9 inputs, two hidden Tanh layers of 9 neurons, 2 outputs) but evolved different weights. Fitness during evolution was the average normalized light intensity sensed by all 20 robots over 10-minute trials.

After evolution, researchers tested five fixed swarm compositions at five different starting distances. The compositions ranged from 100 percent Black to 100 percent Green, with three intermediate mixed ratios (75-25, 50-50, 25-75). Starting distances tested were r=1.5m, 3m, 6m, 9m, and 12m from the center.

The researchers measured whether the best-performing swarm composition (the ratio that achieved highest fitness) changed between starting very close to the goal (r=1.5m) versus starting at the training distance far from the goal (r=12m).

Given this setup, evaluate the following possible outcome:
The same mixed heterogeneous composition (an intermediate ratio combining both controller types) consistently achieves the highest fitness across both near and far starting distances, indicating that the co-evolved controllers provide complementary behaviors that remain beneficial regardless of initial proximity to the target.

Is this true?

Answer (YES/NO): NO